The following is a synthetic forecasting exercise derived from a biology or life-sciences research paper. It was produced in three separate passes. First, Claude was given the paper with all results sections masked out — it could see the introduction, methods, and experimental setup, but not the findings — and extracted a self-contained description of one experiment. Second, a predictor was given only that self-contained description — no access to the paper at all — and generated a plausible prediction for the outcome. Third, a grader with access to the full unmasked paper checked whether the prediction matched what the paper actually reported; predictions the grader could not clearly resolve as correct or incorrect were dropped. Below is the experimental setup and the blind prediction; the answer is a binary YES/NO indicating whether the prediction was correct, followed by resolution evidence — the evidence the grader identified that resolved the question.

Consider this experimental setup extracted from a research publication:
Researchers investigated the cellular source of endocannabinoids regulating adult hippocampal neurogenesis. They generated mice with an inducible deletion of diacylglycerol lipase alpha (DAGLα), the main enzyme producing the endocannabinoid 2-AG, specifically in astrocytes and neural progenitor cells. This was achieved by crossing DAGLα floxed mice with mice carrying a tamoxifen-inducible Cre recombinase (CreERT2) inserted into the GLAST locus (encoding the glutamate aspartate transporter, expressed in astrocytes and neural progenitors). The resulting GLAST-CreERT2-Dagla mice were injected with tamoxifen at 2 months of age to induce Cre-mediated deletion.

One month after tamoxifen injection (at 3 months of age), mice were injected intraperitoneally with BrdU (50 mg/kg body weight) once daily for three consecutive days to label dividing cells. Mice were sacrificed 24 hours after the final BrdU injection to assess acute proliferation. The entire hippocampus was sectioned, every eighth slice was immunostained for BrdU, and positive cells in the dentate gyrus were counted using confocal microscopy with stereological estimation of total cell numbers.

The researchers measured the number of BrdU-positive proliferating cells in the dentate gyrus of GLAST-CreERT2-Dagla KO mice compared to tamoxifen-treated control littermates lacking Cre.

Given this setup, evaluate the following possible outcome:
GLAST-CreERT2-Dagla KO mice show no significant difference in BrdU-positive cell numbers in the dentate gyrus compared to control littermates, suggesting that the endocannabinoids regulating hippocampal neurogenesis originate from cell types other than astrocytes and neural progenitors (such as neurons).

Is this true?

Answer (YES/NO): NO